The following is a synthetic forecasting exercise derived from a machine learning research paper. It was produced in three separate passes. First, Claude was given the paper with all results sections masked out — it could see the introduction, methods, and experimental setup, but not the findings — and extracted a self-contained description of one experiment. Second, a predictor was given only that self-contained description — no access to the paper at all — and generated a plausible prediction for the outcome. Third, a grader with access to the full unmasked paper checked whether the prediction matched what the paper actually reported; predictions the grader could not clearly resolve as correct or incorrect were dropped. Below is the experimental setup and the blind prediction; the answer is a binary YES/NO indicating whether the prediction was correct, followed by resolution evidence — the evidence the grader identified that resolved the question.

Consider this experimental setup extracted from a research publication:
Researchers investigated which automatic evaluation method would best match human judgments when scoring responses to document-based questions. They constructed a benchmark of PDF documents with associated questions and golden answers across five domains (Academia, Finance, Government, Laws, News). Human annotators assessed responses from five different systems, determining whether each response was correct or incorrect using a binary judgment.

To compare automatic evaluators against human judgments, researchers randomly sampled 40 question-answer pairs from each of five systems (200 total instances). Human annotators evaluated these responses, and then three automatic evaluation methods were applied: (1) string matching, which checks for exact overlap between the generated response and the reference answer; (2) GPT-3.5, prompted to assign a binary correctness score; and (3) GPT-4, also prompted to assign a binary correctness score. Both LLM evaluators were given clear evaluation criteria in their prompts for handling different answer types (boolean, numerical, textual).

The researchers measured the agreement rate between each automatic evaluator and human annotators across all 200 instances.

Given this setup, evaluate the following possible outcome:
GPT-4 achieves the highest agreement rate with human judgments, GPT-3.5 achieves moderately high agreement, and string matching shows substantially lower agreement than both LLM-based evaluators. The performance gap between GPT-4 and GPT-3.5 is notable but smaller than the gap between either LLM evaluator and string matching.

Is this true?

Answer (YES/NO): NO